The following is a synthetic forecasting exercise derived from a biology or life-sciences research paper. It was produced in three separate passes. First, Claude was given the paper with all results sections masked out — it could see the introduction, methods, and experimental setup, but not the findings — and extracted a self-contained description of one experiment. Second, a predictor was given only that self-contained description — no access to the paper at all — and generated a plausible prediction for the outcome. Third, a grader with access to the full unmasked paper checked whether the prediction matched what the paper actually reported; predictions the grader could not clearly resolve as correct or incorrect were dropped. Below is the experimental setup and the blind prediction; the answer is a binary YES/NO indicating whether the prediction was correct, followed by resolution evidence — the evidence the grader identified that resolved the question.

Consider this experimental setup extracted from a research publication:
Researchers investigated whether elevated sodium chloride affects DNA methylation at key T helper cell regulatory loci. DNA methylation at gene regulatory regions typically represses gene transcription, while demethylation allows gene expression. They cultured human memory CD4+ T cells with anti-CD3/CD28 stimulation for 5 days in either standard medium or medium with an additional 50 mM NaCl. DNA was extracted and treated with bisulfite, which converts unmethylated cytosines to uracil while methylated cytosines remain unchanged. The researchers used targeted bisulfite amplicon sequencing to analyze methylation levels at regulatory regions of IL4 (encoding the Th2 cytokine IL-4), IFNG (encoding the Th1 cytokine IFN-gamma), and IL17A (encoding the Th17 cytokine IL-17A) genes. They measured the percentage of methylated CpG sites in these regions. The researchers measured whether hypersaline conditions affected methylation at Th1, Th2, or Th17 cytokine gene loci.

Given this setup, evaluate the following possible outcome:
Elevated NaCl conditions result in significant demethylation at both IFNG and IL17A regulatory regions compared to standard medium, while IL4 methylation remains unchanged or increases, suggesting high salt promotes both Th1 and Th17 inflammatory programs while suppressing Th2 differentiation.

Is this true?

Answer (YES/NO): NO